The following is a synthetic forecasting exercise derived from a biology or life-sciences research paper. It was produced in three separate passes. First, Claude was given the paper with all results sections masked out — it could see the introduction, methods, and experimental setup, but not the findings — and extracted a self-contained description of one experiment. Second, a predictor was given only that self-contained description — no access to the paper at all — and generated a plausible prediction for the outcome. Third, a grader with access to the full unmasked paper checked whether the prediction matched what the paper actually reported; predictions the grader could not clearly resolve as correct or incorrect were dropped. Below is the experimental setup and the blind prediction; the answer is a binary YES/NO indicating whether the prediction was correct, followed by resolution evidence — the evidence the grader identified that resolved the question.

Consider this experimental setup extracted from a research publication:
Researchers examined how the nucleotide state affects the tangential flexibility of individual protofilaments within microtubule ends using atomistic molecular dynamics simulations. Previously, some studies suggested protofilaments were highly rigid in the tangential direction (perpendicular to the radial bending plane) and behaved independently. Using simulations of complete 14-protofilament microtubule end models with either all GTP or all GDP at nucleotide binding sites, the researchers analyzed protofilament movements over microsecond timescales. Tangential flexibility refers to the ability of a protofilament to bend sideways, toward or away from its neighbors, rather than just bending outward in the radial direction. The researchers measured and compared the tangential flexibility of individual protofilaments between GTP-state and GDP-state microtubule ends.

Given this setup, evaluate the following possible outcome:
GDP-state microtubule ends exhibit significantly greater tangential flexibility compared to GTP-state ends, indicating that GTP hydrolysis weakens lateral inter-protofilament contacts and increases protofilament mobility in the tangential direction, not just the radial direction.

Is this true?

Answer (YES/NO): NO